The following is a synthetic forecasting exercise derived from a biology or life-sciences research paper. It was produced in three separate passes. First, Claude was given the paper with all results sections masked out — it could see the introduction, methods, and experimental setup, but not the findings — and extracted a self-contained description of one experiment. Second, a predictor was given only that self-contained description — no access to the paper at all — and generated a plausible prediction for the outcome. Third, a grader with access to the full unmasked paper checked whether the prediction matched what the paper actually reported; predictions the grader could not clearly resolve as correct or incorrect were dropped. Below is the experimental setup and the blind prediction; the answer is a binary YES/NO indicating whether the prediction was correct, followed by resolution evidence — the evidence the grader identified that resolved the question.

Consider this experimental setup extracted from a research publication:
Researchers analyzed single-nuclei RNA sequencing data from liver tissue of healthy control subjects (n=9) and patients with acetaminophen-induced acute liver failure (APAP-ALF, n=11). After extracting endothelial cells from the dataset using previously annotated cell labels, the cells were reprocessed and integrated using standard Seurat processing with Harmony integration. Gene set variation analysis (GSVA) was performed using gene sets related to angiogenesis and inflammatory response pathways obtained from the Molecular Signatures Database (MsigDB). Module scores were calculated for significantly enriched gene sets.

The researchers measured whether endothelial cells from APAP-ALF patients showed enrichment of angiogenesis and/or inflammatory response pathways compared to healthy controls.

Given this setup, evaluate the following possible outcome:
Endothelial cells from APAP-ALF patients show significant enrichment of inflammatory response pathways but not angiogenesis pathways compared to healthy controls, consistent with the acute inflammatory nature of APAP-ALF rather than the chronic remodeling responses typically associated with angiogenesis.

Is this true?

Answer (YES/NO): NO